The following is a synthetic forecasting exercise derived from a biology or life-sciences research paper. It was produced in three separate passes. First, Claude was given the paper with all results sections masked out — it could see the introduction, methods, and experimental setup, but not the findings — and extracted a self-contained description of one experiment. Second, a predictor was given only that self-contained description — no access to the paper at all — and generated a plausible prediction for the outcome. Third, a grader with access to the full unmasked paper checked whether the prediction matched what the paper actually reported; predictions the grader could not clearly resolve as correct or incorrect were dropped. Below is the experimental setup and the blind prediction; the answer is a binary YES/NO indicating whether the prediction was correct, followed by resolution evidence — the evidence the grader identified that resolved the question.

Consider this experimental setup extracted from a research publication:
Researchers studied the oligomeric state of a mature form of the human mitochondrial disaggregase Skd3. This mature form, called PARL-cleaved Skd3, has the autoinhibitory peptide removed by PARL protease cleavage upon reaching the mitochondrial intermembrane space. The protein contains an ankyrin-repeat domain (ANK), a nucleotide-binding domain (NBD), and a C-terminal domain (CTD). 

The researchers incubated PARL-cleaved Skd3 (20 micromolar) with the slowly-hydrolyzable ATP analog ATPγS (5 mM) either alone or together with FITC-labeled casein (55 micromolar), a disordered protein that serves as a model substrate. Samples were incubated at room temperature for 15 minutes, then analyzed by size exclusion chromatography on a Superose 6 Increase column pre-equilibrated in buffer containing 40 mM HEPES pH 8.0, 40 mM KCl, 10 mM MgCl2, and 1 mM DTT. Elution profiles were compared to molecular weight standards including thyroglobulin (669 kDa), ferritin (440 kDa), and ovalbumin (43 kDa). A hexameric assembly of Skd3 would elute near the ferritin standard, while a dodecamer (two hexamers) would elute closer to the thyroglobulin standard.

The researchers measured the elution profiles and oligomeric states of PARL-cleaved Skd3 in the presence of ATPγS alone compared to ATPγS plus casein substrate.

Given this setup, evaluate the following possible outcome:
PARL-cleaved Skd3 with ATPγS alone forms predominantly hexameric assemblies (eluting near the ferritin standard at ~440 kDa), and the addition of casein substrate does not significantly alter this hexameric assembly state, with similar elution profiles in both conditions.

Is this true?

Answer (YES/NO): NO